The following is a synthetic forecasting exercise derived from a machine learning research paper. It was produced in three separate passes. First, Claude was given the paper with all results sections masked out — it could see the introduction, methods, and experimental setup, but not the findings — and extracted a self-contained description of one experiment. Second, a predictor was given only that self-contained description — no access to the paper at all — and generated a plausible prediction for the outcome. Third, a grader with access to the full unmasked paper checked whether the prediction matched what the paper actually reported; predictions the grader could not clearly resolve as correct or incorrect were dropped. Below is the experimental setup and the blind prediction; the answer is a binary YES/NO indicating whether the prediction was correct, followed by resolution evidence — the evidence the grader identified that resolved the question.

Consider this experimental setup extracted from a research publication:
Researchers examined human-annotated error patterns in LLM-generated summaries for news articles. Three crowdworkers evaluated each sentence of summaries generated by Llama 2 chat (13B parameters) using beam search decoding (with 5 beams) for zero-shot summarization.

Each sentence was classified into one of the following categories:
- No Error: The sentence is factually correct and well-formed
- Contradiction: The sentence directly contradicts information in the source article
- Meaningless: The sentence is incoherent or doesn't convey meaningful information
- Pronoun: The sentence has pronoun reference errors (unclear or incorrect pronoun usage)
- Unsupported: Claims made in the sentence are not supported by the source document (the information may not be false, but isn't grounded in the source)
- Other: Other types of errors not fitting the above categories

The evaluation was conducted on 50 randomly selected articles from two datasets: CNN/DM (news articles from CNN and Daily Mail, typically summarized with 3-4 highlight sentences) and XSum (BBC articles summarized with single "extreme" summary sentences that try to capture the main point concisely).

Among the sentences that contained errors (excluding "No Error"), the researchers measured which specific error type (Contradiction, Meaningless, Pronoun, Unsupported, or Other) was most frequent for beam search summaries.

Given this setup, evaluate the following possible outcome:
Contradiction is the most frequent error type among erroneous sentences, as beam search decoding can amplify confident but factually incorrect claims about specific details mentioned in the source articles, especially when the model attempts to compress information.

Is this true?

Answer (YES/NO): NO